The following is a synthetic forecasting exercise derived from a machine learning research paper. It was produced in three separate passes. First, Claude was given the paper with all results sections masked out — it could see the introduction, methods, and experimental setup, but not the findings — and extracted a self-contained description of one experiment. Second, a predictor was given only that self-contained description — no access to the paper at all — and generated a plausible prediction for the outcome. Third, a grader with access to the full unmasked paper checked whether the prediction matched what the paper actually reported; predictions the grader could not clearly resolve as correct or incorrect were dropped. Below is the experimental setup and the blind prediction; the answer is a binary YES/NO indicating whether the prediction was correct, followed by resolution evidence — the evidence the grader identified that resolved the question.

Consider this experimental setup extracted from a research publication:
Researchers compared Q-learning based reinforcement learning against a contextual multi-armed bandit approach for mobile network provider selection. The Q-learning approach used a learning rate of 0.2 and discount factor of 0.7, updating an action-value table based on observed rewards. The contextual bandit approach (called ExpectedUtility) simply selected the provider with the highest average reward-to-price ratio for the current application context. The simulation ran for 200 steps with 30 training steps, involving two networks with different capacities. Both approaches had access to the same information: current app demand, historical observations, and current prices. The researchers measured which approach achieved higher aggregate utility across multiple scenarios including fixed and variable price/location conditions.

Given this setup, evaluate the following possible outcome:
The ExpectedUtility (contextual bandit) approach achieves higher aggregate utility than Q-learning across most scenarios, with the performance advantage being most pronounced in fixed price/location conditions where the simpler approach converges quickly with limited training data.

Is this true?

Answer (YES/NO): NO